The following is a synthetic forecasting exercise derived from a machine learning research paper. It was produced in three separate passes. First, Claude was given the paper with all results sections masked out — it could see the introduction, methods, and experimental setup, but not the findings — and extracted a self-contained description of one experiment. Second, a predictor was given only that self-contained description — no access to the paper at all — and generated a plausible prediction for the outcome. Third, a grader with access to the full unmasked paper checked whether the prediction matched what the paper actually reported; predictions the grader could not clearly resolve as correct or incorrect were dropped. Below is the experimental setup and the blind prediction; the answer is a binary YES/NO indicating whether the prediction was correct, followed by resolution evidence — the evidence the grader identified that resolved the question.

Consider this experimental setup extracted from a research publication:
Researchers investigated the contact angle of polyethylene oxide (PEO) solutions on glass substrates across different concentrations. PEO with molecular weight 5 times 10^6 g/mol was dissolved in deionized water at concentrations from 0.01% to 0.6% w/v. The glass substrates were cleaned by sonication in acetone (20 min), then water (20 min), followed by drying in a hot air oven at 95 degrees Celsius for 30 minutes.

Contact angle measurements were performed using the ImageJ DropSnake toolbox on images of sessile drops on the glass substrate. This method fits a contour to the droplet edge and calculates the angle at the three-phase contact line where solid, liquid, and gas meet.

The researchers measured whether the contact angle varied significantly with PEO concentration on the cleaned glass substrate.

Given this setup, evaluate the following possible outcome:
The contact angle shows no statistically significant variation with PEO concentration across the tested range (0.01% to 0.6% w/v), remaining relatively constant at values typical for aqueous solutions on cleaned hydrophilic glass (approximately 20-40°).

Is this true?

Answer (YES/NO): YES